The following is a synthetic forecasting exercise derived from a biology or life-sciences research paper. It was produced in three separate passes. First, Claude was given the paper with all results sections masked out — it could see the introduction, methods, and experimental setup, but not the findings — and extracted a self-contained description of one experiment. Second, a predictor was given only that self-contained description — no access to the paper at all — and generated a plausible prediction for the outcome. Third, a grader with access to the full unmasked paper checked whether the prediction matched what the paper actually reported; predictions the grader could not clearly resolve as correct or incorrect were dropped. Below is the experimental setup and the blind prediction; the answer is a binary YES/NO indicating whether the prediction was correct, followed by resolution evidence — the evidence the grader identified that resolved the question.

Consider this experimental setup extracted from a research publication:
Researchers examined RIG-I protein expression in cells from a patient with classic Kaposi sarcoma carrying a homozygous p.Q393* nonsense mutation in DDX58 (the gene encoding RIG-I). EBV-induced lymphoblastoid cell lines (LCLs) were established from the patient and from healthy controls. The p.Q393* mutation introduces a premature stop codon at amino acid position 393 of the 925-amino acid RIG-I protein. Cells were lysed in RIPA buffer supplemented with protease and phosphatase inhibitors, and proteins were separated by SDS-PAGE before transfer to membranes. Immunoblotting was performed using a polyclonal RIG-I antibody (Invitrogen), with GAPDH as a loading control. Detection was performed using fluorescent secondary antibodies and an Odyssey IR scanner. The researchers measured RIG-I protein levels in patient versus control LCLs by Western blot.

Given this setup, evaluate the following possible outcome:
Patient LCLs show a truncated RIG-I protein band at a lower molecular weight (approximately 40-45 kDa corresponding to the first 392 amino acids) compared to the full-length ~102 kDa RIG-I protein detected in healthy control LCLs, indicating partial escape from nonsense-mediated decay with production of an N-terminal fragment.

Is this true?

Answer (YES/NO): NO